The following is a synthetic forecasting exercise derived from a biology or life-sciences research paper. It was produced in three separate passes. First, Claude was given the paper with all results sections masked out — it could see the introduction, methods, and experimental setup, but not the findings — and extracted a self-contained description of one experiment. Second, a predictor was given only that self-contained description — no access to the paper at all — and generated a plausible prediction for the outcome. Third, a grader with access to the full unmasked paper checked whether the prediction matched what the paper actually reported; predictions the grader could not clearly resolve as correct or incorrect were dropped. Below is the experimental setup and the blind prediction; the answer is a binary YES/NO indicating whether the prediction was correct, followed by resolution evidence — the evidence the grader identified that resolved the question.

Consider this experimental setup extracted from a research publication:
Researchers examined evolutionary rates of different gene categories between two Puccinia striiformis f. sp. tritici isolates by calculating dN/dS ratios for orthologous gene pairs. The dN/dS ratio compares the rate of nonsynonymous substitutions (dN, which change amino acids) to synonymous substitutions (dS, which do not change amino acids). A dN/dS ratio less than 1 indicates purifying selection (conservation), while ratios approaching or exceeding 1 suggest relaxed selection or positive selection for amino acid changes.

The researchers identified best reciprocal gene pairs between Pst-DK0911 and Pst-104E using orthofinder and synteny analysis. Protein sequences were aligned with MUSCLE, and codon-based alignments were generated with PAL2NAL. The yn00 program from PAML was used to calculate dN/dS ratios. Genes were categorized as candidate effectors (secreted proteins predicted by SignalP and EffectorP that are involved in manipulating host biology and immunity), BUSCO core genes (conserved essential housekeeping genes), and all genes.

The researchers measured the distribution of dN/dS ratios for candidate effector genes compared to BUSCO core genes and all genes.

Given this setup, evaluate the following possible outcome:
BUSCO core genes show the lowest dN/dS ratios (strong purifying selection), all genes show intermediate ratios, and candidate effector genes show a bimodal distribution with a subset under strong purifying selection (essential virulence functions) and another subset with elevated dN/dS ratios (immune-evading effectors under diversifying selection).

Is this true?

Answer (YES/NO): NO